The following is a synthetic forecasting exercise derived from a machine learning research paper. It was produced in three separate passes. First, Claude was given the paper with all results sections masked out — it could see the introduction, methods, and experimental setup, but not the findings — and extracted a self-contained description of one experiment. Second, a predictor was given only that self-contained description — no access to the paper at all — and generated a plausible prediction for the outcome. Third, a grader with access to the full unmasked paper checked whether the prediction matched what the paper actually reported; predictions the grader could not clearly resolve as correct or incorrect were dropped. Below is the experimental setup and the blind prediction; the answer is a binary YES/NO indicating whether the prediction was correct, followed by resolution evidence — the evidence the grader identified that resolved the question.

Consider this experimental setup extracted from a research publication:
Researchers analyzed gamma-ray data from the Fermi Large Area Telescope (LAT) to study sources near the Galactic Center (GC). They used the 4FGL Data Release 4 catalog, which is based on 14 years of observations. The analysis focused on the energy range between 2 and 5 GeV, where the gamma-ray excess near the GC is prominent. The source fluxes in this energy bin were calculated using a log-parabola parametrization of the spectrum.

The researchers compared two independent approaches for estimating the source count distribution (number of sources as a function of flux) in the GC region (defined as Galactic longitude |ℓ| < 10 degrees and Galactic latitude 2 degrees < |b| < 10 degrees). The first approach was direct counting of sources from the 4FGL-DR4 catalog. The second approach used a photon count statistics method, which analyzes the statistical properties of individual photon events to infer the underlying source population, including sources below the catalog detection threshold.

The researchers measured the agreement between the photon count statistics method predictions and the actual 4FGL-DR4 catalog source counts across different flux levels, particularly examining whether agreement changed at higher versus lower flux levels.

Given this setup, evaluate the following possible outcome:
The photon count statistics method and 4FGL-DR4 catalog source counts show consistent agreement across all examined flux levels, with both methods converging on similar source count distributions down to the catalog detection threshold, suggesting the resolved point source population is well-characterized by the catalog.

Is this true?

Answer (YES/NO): NO